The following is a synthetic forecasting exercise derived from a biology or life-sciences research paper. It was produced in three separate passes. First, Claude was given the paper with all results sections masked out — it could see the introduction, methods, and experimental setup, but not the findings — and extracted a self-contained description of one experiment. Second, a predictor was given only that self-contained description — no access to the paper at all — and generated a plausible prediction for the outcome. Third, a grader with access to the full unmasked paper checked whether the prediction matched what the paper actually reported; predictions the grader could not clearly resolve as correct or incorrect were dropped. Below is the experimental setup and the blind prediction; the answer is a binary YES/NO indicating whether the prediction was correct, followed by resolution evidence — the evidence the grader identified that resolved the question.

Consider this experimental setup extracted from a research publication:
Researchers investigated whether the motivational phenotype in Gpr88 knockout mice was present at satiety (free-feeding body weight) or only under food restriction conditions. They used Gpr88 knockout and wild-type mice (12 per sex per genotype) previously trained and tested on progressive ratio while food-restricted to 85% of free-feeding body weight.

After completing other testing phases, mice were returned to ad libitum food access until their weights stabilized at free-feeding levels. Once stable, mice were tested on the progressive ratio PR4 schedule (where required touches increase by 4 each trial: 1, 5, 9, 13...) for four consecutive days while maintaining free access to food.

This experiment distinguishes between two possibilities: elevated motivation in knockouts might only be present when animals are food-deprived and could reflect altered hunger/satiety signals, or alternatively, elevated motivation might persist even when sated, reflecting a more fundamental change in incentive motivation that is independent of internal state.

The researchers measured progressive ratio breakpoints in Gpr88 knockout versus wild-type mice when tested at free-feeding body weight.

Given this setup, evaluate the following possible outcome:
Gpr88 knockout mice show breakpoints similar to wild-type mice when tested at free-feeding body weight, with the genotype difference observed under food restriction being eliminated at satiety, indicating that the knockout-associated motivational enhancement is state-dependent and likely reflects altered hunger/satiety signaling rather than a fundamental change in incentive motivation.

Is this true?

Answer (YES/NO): NO